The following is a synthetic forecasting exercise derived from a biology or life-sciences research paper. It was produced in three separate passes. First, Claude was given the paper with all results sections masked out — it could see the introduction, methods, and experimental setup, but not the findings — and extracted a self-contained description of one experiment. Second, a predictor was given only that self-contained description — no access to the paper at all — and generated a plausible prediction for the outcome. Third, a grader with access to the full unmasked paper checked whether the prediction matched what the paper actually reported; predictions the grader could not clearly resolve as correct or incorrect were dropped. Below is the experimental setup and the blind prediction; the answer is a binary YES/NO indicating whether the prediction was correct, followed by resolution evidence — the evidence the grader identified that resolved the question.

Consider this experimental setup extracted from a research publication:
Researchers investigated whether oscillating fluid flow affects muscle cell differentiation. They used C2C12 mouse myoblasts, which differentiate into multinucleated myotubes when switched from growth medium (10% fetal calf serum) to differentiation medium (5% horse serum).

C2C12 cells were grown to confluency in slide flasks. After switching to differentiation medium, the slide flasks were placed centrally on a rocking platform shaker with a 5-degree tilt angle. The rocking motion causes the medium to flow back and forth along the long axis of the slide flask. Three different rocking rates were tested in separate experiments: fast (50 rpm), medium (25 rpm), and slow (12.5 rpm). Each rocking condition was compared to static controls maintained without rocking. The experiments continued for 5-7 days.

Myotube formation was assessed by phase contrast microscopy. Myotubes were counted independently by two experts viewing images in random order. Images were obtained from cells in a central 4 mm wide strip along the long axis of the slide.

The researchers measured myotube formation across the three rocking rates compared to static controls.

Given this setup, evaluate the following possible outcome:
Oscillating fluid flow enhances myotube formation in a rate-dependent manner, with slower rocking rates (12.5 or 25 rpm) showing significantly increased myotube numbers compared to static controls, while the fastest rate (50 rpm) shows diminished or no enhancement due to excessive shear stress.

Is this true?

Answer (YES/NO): NO